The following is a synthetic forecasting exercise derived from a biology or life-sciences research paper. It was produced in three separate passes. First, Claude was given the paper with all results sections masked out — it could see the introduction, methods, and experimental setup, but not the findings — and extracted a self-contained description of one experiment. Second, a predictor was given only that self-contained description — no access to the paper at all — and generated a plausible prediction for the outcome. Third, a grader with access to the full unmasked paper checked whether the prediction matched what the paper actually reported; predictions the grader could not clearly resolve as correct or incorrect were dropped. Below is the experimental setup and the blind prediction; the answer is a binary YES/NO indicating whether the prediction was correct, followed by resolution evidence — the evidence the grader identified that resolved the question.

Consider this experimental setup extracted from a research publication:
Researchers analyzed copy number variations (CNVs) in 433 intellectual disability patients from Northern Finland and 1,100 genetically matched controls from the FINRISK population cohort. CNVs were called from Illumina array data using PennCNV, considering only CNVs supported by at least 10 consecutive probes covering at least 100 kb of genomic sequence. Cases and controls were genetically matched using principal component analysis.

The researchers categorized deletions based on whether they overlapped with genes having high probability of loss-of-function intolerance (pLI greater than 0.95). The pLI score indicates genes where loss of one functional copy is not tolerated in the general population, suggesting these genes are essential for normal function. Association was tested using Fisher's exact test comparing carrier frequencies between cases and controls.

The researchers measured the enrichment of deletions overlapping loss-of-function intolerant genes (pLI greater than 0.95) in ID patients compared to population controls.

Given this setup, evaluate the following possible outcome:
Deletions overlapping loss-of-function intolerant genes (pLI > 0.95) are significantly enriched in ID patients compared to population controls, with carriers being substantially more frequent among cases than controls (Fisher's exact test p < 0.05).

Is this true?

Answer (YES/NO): YES